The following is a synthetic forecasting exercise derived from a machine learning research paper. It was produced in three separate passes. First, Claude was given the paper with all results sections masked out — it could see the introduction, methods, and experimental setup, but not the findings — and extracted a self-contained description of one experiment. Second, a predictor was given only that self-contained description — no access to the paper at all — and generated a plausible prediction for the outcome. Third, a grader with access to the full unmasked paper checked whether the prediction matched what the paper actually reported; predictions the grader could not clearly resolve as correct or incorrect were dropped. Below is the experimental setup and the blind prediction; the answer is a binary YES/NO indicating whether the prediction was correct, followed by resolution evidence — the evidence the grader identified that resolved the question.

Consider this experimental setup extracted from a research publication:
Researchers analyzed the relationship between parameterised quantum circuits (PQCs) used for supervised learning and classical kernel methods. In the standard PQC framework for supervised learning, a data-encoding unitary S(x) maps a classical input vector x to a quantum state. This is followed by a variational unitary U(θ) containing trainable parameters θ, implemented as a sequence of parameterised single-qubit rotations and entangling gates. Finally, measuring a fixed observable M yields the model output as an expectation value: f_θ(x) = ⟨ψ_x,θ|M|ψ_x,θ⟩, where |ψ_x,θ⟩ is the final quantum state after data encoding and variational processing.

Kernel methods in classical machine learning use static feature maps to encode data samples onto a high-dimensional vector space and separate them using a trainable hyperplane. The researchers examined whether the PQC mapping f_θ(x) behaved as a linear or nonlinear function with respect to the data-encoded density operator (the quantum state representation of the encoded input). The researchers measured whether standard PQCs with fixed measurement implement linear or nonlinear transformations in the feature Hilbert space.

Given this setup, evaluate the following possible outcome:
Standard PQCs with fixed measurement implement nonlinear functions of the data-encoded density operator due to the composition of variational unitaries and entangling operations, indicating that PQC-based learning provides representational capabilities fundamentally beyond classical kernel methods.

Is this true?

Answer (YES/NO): NO